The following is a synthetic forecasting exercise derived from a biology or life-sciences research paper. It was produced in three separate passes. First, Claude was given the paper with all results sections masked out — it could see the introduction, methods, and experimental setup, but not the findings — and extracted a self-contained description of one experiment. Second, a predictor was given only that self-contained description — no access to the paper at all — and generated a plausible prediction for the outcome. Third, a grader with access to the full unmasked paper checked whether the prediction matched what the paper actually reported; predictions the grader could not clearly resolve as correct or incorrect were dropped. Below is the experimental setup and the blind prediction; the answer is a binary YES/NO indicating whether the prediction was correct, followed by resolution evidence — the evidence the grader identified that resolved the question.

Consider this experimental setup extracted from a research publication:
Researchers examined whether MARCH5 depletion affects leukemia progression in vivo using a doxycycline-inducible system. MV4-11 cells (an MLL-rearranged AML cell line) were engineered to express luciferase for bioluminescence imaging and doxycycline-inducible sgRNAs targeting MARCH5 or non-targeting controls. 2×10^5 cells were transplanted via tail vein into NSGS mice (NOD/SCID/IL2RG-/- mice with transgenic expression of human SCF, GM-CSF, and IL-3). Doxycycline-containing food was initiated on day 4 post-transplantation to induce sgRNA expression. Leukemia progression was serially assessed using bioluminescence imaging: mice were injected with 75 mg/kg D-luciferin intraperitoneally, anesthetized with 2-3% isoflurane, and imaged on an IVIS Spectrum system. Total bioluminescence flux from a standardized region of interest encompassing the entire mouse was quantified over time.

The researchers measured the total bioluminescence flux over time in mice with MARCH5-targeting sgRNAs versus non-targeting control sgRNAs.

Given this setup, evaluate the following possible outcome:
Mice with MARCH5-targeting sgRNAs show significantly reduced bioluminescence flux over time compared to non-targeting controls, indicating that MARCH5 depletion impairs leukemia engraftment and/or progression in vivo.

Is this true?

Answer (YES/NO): YES